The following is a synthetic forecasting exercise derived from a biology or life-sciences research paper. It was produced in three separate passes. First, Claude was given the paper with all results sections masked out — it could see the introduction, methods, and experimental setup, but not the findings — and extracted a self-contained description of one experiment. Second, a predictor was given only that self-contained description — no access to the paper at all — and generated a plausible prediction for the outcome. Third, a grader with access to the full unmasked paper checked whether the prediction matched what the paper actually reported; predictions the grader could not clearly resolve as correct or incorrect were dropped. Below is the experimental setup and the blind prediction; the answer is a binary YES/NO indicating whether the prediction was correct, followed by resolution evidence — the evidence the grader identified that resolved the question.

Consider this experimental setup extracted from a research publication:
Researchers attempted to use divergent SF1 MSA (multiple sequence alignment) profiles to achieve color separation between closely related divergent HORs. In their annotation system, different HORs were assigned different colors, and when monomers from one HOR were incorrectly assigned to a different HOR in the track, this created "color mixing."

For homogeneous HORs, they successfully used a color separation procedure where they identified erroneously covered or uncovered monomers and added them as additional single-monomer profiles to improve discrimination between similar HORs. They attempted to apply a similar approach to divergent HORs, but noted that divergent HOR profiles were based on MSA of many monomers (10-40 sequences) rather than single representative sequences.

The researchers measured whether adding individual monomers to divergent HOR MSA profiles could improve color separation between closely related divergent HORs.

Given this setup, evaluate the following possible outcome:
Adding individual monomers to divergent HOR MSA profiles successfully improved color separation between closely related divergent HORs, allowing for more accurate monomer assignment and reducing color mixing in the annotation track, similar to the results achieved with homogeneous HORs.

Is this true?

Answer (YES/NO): NO